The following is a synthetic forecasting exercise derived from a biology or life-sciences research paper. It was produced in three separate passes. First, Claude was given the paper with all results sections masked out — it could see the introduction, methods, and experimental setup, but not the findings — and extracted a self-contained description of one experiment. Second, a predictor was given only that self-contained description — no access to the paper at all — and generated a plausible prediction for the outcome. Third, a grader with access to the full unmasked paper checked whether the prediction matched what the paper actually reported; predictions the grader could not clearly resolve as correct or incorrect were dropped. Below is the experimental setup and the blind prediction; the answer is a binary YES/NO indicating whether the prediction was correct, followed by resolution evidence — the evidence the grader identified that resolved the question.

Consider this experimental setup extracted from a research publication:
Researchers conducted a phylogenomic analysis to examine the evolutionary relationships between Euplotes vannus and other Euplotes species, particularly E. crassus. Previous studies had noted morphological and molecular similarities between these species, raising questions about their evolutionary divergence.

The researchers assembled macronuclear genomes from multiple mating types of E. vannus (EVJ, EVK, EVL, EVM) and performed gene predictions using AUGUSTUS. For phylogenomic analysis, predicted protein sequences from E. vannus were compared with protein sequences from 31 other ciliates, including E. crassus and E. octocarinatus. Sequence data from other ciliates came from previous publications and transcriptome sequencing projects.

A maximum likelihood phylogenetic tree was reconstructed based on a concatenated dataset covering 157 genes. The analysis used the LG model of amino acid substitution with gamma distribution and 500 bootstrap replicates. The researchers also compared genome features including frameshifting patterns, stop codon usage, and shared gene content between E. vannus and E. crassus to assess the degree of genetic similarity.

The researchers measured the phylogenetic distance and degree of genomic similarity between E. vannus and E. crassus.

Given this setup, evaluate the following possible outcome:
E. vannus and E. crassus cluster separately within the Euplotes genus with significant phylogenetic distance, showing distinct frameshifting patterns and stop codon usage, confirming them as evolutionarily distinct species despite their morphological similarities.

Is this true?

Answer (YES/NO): NO